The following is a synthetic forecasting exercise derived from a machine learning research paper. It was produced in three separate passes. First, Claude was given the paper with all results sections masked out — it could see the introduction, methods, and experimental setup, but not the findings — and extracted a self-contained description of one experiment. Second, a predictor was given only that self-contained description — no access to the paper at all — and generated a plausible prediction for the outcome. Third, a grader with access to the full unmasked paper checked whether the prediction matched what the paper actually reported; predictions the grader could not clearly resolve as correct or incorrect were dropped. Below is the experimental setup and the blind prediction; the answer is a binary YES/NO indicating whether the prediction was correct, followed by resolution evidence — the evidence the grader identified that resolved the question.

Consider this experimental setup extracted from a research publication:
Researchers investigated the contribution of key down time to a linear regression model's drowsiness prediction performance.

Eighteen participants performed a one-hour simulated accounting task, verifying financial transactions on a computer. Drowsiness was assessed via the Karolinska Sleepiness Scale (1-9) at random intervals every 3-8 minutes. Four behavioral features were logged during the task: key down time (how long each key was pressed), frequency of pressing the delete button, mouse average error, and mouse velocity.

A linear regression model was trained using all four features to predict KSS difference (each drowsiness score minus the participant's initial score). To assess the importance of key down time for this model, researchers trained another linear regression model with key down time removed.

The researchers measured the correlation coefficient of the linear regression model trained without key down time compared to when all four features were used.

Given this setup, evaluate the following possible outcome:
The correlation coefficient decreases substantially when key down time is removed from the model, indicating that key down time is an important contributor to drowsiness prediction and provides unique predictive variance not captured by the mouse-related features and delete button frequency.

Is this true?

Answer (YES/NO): NO